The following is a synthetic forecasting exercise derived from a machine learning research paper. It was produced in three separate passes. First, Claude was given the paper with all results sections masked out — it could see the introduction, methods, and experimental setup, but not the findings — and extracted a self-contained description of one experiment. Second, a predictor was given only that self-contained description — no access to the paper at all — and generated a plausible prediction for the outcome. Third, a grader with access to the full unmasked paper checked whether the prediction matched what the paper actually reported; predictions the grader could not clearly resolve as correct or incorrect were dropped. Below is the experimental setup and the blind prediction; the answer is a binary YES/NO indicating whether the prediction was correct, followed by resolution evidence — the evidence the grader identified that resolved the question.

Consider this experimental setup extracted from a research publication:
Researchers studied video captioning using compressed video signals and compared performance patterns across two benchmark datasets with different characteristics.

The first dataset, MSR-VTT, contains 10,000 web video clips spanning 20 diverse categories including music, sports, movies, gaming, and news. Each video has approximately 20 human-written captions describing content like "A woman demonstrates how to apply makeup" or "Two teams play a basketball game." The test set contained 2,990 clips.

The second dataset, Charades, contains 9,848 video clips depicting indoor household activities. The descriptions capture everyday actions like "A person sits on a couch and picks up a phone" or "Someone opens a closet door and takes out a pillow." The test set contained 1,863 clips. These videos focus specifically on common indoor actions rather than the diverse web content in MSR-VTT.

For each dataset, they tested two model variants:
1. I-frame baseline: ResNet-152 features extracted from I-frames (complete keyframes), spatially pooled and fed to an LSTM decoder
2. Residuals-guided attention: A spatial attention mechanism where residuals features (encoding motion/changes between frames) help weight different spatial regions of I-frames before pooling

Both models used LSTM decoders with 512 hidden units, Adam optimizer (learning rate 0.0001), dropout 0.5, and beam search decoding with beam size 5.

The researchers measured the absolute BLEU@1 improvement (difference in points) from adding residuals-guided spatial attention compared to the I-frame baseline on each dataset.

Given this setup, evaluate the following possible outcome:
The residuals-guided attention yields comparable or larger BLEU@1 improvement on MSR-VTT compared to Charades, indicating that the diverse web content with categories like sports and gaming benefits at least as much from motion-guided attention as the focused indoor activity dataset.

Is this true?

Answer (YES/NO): NO